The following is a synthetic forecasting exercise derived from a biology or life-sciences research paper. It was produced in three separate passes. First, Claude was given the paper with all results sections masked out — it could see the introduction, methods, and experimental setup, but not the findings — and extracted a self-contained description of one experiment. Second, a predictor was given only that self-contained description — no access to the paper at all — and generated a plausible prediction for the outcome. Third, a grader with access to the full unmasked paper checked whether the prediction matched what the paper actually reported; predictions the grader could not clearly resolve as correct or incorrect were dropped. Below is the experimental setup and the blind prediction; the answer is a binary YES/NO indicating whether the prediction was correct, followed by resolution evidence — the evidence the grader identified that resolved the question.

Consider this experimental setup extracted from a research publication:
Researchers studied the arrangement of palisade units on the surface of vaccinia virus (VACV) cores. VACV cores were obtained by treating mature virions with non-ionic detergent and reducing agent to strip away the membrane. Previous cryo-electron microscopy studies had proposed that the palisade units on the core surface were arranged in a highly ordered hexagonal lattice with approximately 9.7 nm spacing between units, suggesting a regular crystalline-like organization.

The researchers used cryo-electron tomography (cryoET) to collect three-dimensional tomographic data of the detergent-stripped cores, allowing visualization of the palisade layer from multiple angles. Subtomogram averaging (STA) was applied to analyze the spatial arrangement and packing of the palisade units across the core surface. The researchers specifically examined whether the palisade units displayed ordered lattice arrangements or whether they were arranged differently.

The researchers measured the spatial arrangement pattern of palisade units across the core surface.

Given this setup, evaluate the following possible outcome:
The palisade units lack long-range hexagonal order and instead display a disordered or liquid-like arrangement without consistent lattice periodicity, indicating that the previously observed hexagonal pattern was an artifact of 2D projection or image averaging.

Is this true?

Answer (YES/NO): NO